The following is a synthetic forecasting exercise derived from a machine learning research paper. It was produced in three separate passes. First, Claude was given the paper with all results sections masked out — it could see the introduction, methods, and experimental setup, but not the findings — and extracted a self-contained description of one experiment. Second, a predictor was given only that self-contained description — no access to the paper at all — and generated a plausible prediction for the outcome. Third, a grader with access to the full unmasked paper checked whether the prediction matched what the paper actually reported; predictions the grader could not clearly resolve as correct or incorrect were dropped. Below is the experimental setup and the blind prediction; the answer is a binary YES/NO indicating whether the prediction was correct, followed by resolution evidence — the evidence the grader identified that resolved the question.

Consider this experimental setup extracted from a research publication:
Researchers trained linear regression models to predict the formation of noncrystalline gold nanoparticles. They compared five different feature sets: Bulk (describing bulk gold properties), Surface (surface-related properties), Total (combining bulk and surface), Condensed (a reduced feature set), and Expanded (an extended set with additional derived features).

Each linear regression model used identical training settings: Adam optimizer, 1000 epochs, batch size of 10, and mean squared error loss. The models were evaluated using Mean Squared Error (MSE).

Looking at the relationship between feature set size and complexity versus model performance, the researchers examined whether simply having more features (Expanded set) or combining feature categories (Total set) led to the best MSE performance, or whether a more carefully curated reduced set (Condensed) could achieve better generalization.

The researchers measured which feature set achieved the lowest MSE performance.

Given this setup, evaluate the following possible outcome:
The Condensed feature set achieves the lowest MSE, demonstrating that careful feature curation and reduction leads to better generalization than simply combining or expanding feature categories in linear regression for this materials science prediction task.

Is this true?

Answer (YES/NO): YES